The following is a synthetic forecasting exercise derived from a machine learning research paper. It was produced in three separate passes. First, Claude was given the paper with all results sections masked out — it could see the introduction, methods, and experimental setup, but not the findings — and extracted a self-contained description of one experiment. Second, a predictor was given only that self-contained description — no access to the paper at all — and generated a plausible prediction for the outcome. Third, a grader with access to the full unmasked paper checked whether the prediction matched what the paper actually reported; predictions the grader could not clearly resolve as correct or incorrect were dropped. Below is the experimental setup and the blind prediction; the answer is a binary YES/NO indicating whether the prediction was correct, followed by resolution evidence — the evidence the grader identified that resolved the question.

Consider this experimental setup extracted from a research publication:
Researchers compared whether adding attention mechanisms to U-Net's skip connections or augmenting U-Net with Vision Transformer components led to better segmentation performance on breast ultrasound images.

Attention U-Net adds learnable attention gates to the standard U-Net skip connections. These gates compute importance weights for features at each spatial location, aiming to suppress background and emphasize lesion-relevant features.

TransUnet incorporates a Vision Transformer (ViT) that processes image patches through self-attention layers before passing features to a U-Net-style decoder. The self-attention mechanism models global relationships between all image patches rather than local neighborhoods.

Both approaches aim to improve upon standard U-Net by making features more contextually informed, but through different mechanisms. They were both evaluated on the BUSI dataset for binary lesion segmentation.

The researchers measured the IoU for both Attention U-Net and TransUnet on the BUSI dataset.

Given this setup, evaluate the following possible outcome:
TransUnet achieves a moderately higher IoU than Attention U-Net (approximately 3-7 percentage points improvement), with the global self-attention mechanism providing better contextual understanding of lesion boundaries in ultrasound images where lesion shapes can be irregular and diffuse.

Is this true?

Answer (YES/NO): NO